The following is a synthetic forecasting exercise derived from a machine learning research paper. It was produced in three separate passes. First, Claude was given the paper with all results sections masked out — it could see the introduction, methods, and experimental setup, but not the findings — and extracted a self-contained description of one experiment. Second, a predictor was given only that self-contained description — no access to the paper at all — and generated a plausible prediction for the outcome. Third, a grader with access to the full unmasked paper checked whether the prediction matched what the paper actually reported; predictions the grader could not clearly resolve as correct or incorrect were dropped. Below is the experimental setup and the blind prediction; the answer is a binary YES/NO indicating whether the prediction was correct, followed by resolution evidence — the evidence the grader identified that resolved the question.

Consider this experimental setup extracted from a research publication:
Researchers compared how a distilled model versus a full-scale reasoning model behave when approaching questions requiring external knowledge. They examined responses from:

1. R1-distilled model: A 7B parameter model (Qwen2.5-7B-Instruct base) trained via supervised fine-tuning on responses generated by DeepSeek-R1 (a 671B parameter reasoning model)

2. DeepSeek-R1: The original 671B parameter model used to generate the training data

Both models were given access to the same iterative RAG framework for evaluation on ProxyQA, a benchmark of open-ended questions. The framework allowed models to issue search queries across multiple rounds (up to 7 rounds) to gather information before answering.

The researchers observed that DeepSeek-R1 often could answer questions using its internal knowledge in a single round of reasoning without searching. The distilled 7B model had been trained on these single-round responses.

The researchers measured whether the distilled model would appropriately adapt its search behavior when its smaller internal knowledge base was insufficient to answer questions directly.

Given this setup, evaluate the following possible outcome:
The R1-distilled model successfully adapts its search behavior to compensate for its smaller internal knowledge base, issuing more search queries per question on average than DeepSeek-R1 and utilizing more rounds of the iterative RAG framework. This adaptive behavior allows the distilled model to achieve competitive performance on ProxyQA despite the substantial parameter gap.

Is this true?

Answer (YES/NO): NO